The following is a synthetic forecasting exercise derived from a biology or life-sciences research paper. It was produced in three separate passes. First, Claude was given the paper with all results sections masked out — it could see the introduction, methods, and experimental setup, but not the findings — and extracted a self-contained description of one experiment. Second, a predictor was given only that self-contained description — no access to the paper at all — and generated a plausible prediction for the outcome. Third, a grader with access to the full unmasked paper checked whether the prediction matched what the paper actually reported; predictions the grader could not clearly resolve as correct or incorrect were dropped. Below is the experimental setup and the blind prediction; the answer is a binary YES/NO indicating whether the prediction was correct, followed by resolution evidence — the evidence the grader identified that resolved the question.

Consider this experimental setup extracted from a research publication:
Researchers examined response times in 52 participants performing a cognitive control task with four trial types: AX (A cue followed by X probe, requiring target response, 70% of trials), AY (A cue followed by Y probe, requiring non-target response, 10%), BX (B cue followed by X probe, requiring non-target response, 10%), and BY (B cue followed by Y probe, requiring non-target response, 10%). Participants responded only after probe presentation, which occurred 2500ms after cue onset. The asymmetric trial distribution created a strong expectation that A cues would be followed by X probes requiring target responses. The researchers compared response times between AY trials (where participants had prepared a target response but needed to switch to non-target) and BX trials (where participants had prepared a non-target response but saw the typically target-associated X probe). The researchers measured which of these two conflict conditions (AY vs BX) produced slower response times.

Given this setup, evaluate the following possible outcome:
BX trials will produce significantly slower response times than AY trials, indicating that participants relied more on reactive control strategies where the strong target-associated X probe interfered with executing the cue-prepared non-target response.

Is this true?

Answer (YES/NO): NO